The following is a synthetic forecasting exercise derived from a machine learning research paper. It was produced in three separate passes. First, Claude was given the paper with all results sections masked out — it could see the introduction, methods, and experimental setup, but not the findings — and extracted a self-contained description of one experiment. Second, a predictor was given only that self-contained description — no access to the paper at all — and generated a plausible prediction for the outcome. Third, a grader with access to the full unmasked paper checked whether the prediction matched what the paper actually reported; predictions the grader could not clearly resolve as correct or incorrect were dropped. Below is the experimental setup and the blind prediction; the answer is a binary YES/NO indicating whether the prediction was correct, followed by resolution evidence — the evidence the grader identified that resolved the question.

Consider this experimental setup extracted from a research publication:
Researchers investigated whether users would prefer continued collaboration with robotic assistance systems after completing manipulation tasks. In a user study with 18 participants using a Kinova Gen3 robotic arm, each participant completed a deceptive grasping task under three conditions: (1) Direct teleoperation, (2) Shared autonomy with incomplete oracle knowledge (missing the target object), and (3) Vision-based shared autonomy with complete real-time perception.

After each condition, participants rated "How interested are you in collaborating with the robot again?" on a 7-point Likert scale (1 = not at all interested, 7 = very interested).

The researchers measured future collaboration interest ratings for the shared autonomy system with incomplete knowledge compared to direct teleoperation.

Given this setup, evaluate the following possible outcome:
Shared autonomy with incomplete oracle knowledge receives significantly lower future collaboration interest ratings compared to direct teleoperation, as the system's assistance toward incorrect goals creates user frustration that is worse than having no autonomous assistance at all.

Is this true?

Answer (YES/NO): YES